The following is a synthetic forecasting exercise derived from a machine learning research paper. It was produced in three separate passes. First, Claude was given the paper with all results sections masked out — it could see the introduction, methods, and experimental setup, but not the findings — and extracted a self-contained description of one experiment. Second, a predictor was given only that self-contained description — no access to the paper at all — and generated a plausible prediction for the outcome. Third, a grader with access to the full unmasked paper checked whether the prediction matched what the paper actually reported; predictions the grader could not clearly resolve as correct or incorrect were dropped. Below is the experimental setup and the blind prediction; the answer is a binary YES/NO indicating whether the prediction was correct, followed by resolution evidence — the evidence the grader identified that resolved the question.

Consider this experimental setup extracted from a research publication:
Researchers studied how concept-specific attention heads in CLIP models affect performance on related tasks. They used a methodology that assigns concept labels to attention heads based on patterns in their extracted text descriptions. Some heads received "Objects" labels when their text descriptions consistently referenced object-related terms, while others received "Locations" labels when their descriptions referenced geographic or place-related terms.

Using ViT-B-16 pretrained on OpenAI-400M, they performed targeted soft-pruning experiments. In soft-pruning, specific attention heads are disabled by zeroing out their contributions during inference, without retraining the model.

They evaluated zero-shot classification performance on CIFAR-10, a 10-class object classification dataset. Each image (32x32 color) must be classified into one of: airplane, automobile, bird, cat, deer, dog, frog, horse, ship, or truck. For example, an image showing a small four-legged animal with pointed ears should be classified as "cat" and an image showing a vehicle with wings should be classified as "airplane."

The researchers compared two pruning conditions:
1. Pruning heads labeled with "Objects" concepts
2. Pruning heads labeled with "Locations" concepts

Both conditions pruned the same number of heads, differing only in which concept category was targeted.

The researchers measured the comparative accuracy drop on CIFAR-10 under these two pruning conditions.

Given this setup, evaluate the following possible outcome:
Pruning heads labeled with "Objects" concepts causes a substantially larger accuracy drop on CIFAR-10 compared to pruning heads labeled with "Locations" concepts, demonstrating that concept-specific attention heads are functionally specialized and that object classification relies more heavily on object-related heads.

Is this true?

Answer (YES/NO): YES